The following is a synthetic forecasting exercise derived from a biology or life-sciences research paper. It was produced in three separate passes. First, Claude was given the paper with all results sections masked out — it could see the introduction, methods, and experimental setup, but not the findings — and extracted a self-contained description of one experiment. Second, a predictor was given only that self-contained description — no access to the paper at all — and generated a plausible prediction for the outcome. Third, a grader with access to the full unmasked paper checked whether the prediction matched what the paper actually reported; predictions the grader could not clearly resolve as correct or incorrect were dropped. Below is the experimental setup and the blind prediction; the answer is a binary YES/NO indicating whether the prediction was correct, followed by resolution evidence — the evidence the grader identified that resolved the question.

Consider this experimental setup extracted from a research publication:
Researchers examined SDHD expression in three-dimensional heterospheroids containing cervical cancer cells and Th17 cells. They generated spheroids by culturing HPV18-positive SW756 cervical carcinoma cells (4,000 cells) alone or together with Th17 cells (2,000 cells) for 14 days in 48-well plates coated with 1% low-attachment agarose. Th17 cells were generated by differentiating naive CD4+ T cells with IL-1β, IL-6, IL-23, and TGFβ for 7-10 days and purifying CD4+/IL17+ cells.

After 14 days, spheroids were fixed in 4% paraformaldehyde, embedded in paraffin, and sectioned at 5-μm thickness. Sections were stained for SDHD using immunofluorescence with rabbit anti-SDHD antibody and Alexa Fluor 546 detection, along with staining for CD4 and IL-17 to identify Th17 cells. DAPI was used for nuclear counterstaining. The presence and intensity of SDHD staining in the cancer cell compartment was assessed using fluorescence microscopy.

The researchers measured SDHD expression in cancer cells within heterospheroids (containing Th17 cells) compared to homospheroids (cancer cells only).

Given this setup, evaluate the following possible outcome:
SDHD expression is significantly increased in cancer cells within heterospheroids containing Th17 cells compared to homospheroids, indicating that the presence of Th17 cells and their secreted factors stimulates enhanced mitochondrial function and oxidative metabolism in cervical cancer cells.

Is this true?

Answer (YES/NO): NO